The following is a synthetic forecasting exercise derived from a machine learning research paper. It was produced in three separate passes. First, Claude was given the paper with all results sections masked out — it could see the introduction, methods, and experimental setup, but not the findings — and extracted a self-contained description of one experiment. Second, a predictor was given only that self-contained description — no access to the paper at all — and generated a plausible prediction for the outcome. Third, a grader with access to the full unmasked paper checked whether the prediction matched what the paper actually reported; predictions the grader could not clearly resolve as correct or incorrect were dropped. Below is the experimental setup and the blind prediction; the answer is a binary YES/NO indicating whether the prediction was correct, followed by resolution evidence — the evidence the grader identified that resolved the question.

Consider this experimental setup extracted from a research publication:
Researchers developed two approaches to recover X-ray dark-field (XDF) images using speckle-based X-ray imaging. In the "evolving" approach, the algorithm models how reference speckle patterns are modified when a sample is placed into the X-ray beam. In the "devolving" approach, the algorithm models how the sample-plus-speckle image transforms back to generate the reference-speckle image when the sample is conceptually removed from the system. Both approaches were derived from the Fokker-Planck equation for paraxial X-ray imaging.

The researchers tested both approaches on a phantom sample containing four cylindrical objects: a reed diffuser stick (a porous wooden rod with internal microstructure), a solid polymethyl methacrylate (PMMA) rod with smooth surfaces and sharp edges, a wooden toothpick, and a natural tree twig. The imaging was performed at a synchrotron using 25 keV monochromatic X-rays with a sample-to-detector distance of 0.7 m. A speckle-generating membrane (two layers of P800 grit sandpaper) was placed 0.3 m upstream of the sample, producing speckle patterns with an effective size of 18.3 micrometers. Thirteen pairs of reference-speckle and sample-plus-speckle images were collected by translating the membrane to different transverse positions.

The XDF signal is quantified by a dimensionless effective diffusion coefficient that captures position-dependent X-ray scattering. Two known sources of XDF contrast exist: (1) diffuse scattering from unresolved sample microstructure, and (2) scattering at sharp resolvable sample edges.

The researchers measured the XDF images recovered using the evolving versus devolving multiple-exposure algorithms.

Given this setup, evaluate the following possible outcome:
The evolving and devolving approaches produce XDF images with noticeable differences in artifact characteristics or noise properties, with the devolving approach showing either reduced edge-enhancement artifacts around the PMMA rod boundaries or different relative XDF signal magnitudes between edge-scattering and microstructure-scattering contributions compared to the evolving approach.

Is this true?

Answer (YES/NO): NO